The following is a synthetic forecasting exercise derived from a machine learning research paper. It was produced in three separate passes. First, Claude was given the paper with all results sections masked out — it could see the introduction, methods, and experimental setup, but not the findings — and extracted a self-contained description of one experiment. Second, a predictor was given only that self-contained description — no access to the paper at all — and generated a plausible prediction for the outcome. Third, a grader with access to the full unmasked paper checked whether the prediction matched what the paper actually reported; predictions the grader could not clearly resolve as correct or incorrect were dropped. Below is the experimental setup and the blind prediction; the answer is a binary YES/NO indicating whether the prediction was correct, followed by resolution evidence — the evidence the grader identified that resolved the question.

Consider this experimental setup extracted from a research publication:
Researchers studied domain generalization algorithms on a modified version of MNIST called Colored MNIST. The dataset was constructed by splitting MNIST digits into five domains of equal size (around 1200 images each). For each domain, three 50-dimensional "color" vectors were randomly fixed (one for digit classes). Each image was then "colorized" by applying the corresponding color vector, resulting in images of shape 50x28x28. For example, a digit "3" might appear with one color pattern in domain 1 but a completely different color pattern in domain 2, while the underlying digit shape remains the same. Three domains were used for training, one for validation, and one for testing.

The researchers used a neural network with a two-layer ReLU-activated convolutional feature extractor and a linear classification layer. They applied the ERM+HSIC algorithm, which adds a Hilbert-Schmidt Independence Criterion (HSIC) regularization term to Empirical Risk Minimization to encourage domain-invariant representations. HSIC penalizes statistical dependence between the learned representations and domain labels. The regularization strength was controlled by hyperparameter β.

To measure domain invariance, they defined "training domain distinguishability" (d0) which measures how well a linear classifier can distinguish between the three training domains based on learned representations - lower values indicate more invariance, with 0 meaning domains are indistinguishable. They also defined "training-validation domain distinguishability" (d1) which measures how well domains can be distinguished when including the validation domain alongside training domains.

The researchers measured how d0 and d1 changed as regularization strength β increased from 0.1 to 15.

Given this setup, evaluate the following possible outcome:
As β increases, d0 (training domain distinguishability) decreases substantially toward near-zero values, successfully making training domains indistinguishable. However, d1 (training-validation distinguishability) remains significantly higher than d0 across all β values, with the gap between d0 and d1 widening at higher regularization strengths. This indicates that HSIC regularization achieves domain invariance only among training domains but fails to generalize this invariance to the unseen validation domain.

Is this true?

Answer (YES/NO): NO